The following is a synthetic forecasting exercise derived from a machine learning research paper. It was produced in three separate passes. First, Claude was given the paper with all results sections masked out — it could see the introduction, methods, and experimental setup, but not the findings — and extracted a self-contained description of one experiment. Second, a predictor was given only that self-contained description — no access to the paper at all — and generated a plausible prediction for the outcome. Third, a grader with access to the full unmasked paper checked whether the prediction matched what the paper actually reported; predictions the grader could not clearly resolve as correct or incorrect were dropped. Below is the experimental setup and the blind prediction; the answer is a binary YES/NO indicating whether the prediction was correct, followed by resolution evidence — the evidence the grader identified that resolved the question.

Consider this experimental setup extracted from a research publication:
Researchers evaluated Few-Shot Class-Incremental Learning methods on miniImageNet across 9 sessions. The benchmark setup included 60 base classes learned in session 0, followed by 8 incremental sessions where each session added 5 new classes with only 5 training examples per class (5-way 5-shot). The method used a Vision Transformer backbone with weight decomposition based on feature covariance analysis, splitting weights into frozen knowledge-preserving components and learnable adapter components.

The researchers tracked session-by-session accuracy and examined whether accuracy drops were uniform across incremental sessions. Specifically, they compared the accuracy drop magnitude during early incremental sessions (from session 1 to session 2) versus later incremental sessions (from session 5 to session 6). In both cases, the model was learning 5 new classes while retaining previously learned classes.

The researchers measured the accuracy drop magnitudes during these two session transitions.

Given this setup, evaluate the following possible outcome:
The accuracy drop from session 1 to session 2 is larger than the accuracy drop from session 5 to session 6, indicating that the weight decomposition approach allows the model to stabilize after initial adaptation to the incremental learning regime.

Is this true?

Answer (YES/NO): YES